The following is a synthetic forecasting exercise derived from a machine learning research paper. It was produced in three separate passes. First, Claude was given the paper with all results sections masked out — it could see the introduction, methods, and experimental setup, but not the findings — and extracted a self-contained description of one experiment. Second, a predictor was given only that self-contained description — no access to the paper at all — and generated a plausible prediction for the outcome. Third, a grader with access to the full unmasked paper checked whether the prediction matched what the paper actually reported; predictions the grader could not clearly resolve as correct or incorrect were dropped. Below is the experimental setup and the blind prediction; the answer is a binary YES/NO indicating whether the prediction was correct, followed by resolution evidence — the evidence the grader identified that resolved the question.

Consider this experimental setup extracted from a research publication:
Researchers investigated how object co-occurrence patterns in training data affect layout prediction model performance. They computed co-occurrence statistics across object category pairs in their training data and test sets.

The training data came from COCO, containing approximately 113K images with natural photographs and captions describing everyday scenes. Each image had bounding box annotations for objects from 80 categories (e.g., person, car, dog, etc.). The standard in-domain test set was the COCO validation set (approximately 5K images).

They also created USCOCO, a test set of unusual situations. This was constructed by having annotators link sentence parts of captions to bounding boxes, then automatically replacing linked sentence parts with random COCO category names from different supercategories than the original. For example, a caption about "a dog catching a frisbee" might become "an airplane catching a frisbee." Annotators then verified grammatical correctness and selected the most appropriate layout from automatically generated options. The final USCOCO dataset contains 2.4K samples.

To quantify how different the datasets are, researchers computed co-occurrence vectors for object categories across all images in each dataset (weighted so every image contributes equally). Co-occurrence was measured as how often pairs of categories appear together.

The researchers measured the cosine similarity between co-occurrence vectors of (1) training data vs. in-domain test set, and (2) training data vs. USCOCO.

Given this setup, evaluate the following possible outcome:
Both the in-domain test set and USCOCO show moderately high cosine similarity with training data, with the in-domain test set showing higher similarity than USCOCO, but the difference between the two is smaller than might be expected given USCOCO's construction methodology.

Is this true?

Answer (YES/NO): NO